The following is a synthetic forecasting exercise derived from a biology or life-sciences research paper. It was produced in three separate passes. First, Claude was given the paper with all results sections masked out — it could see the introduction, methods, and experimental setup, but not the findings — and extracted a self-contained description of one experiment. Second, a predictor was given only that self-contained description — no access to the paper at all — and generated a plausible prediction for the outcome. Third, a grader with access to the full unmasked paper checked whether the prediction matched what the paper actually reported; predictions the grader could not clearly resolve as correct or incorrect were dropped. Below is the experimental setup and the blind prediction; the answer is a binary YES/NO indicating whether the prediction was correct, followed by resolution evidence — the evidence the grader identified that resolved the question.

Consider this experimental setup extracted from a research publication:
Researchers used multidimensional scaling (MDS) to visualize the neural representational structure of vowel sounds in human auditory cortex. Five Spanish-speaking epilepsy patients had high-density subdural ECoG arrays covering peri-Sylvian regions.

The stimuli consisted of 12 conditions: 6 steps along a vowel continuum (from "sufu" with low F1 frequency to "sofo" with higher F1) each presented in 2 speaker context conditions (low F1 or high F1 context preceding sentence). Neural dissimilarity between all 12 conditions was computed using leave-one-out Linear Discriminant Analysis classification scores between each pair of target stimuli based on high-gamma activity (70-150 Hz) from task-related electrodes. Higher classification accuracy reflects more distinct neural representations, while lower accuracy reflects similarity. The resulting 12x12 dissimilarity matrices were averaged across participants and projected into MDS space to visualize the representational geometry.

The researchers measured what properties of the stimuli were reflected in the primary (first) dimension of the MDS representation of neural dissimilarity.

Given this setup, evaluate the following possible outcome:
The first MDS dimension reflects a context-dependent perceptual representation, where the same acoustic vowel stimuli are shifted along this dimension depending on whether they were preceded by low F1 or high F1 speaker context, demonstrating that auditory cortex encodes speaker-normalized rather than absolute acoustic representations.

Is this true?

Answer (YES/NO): NO